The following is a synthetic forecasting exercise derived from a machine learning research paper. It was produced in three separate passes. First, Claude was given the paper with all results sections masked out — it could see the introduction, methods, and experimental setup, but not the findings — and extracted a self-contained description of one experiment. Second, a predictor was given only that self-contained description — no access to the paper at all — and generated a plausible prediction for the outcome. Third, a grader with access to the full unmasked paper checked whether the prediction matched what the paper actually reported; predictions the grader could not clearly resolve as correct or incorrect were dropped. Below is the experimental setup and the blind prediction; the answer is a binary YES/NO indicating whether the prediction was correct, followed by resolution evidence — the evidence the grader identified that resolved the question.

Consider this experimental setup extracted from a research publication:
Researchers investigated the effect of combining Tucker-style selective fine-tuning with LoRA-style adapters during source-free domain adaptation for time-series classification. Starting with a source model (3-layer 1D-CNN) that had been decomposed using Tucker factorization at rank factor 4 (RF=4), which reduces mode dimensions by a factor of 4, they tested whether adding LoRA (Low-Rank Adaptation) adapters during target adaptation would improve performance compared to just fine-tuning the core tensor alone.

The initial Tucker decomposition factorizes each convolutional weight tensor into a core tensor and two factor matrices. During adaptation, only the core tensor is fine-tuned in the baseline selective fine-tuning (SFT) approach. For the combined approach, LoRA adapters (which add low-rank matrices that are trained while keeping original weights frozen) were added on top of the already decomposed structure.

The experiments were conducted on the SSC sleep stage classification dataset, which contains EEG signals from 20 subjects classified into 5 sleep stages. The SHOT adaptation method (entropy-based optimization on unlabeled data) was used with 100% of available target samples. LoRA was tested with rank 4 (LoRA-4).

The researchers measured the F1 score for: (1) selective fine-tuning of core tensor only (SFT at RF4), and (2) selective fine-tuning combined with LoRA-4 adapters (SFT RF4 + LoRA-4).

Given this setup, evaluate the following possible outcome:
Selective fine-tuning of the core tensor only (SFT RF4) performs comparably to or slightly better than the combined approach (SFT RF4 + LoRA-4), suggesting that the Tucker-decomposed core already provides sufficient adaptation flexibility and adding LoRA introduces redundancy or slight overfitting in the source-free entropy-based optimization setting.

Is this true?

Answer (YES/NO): YES